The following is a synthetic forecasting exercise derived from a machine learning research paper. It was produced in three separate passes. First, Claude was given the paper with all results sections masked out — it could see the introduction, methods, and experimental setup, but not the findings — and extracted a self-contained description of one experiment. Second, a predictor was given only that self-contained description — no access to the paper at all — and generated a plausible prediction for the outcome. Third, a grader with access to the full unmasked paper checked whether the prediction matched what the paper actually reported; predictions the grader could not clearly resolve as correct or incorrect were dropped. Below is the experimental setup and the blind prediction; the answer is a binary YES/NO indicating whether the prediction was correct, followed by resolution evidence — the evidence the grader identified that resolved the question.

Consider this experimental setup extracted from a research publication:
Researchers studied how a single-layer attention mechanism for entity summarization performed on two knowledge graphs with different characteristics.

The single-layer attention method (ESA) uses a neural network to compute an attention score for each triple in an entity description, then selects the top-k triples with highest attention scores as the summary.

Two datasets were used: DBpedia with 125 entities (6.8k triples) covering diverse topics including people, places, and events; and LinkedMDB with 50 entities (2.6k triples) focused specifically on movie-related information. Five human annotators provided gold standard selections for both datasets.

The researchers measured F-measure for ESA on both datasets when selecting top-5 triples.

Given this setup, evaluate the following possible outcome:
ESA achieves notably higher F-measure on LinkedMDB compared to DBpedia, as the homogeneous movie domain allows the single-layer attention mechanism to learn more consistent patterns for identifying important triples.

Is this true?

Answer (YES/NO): NO